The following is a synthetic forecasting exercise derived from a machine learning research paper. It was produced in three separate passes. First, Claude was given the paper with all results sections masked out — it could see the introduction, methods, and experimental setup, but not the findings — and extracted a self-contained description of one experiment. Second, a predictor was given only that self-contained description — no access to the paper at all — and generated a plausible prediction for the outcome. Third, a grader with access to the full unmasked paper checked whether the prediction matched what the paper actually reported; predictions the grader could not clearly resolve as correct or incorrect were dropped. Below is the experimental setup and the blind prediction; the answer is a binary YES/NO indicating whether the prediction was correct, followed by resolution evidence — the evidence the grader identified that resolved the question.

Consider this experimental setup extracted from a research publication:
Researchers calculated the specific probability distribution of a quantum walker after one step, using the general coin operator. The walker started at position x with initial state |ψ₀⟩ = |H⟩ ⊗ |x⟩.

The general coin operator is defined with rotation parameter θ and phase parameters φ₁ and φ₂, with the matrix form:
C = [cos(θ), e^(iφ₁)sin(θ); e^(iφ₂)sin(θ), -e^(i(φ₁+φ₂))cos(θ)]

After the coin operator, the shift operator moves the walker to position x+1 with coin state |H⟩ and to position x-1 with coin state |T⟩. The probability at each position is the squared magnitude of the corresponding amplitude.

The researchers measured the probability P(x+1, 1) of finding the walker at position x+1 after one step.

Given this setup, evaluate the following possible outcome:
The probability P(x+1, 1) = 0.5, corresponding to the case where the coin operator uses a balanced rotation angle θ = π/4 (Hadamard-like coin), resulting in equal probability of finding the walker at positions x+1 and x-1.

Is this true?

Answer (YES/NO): NO